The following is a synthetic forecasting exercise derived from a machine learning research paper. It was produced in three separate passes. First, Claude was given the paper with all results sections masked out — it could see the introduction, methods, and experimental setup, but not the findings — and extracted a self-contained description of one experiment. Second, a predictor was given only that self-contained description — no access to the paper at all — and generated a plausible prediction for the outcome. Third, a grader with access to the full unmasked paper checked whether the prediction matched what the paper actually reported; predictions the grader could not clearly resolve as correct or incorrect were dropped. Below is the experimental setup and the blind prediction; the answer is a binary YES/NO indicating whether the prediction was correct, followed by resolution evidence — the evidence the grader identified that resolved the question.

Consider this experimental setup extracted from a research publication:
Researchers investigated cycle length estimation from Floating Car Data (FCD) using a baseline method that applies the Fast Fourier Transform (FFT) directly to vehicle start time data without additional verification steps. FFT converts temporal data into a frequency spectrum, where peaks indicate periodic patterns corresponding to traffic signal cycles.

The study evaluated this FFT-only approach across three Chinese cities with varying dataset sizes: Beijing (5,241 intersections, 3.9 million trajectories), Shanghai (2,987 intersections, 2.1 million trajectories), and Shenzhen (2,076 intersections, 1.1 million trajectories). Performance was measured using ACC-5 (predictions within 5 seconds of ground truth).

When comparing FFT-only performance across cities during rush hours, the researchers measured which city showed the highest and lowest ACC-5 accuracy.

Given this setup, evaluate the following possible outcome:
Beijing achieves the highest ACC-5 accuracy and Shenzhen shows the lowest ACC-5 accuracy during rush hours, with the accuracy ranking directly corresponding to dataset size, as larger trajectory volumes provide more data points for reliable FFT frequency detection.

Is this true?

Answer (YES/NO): YES